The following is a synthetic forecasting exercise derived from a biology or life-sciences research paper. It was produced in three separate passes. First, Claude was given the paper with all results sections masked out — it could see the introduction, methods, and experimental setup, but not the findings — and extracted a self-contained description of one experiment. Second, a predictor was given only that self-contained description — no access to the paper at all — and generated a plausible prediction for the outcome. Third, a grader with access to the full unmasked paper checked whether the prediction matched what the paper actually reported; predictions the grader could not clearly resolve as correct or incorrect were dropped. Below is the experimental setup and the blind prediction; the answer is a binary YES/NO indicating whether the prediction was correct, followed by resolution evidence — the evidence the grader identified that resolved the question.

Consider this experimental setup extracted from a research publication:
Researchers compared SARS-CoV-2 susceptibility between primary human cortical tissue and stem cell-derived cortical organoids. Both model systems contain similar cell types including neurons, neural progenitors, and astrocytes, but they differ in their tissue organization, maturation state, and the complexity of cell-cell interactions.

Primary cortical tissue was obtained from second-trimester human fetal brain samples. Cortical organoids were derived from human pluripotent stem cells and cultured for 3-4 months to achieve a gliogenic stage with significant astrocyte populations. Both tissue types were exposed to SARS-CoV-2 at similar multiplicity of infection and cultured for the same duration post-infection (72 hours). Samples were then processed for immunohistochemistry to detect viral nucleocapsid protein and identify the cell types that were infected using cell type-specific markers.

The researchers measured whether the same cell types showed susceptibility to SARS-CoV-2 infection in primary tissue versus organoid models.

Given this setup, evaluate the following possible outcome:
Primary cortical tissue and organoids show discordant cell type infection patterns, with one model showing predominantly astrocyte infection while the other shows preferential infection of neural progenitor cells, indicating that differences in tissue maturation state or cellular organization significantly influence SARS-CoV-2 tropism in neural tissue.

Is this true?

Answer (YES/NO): NO